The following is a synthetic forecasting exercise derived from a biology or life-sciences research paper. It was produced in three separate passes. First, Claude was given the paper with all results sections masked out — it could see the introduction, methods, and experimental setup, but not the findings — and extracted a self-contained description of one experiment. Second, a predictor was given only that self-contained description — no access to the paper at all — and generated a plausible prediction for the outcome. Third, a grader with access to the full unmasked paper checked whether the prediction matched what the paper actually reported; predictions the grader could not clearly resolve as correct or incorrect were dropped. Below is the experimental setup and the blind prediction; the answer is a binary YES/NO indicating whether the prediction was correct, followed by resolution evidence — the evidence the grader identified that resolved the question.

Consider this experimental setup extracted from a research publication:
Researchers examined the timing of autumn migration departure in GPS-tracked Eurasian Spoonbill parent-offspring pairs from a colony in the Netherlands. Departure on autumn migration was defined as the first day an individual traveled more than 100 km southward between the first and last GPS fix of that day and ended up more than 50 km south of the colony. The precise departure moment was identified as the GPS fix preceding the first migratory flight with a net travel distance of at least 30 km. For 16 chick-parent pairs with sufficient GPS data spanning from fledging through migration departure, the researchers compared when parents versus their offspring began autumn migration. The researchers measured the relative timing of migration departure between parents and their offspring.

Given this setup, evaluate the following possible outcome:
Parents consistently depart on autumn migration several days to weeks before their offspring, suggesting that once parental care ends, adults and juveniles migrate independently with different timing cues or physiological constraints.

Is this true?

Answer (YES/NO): NO